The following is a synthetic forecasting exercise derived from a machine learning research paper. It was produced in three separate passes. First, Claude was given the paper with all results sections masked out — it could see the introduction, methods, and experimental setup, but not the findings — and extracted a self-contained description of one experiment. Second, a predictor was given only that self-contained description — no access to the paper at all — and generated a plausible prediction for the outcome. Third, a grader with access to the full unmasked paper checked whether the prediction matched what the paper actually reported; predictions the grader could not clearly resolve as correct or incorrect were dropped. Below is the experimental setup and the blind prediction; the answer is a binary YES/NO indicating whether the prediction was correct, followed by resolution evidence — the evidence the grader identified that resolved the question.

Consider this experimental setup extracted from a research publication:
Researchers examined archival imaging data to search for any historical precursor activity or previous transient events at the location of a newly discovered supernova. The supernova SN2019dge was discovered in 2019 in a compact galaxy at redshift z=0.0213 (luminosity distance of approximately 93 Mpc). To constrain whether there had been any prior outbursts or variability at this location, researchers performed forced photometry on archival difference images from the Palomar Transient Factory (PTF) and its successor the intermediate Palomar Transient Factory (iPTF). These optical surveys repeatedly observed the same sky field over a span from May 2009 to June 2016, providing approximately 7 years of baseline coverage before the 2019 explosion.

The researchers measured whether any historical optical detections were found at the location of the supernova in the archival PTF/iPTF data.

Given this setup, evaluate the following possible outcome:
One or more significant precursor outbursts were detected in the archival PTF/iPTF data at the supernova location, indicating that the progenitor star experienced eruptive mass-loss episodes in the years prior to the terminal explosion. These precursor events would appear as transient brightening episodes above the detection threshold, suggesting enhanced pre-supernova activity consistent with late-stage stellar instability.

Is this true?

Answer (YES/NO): NO